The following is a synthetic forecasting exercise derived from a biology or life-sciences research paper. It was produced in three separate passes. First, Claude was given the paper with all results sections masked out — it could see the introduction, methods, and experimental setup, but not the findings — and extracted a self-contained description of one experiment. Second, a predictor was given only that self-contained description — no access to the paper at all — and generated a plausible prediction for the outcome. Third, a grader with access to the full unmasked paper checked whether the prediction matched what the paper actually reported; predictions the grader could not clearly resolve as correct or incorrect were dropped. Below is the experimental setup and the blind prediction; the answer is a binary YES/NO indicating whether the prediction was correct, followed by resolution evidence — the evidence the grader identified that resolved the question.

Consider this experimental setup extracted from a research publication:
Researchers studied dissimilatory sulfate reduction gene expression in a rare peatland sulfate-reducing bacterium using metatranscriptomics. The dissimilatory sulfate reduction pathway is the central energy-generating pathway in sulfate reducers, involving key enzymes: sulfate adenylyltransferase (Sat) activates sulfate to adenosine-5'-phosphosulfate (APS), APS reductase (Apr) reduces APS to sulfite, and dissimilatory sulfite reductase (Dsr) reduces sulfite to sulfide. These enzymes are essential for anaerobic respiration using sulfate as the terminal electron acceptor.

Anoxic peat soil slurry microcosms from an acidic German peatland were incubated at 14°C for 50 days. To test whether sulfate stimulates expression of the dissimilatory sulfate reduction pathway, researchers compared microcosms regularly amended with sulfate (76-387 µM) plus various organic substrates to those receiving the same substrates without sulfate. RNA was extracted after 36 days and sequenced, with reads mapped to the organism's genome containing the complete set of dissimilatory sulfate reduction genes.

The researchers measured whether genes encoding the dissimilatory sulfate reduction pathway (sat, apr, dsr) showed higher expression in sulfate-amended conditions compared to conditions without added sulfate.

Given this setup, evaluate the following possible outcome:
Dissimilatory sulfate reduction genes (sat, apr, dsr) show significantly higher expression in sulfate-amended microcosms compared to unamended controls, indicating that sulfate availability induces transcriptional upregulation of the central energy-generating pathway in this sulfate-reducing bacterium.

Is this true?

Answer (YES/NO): YES